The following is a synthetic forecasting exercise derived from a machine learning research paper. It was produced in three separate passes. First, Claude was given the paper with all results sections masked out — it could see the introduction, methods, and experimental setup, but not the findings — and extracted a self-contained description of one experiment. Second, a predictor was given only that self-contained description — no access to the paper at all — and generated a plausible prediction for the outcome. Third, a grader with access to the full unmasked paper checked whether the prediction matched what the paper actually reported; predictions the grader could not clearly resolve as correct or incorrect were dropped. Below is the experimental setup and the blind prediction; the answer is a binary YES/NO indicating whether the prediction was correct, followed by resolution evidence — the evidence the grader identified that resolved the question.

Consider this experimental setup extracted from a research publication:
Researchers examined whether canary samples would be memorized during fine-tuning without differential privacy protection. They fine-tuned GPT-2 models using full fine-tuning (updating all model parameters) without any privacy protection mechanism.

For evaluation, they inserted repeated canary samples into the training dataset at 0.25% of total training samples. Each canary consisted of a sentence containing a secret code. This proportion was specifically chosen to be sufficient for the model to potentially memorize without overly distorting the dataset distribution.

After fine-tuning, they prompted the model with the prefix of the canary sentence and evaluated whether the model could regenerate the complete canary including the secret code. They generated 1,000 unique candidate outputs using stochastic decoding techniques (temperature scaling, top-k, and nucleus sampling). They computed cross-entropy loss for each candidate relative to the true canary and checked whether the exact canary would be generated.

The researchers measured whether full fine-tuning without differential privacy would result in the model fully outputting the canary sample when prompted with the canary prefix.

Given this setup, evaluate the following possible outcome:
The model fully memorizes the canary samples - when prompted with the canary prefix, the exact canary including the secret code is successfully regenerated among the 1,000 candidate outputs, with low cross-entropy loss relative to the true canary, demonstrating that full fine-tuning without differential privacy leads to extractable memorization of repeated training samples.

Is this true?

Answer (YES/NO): YES